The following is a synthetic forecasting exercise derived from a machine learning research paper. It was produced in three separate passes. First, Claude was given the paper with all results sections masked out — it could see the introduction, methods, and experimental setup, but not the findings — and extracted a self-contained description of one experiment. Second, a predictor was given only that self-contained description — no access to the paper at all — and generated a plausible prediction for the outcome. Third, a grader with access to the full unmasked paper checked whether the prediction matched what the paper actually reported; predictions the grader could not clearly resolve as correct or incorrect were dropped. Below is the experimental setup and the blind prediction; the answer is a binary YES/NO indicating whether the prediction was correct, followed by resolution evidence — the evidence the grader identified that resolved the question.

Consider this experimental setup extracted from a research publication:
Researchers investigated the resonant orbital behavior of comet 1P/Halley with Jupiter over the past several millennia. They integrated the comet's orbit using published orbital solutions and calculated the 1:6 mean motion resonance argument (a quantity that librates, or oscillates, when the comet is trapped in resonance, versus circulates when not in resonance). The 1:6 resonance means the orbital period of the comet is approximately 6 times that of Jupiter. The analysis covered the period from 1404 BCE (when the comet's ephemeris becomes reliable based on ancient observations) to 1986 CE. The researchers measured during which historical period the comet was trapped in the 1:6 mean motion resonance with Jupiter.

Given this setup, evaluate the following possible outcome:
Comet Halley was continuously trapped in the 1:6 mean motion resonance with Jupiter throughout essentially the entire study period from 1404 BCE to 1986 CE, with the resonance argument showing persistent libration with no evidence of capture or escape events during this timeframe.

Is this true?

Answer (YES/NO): NO